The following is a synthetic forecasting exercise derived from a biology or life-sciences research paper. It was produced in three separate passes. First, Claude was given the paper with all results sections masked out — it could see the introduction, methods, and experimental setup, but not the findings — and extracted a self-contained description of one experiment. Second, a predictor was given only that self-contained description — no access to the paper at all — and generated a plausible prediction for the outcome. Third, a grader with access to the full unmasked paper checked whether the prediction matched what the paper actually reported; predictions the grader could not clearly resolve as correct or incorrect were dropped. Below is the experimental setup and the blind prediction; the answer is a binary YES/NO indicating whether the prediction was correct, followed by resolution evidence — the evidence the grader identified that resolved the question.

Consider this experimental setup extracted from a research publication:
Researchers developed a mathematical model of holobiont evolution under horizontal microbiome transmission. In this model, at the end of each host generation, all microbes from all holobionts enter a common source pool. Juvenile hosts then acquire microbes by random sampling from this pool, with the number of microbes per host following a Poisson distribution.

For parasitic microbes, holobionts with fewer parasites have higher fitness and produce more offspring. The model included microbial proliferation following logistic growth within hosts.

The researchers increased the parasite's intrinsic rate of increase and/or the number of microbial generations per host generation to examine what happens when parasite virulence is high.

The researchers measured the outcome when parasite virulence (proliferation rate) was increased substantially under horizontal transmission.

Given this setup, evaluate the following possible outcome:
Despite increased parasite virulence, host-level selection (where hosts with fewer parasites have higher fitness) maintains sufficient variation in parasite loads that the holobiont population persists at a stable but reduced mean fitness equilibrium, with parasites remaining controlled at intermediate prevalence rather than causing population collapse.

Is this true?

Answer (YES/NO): NO